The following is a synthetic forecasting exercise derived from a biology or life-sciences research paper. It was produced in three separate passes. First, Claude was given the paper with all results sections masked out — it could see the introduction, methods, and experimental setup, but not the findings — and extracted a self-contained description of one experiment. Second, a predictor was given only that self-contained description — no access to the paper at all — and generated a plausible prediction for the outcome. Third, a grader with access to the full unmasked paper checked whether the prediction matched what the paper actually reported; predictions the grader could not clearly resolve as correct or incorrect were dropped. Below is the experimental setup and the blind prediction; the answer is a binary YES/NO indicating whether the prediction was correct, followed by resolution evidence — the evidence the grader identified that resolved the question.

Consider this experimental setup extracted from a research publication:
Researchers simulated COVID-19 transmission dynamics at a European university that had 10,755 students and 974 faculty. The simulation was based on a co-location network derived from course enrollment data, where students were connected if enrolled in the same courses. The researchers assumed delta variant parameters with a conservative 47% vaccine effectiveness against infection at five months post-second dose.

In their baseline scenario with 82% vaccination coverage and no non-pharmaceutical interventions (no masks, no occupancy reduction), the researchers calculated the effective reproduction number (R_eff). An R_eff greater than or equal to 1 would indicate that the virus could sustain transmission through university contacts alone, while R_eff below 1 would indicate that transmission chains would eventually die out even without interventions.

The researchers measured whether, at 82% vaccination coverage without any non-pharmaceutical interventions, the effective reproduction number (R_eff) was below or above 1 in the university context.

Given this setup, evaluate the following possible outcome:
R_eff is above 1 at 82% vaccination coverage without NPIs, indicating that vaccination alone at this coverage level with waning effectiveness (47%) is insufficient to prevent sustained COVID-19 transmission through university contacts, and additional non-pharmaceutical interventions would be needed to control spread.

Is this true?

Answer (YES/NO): YES